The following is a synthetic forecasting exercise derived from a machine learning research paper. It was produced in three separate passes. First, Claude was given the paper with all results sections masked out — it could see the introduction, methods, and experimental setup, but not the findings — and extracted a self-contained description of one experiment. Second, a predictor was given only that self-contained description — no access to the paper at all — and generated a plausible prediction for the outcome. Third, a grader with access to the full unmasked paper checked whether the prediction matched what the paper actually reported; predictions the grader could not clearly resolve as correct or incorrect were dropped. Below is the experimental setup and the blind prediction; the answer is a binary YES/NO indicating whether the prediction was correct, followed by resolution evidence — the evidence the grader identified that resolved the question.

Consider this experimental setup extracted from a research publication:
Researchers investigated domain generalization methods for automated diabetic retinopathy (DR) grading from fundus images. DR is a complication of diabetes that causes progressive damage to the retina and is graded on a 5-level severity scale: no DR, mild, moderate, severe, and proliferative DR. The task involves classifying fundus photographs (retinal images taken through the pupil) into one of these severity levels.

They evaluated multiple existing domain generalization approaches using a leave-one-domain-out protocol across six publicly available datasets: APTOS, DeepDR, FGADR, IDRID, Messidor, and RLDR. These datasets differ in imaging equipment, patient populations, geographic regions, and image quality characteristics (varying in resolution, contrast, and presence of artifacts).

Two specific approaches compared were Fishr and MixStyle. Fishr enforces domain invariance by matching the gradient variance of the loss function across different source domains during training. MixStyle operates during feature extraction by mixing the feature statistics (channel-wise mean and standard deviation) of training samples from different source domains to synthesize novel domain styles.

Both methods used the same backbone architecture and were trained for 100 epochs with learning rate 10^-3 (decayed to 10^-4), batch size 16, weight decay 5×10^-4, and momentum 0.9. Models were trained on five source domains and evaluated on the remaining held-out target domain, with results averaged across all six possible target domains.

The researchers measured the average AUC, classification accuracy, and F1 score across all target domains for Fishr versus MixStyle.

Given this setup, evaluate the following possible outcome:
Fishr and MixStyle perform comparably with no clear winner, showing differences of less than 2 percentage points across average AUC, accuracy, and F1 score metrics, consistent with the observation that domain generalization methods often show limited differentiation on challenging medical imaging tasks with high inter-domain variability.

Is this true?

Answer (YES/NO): NO